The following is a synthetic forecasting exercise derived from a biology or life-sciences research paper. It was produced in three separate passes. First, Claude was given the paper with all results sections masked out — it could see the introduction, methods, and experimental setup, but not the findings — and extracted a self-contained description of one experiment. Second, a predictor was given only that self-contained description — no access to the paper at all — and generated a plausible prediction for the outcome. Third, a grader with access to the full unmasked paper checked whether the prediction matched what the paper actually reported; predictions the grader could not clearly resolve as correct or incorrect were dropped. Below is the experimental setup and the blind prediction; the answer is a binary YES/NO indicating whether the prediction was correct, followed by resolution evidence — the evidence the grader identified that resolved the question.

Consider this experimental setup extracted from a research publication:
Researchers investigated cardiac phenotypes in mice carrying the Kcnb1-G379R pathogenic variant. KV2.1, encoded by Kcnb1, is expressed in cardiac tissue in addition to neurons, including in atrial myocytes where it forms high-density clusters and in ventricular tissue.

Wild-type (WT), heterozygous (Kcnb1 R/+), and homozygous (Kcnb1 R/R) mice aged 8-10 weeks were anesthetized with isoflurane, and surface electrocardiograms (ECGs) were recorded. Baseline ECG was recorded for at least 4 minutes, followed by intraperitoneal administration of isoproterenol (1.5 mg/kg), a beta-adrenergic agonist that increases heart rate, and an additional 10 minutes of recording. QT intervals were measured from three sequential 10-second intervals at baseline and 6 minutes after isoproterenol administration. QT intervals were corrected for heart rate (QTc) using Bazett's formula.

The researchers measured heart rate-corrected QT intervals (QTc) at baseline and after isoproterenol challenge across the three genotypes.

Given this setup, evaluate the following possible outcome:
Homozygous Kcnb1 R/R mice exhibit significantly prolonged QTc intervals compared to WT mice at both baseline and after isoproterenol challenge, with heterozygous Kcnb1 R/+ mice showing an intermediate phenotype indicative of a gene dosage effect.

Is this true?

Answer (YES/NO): NO